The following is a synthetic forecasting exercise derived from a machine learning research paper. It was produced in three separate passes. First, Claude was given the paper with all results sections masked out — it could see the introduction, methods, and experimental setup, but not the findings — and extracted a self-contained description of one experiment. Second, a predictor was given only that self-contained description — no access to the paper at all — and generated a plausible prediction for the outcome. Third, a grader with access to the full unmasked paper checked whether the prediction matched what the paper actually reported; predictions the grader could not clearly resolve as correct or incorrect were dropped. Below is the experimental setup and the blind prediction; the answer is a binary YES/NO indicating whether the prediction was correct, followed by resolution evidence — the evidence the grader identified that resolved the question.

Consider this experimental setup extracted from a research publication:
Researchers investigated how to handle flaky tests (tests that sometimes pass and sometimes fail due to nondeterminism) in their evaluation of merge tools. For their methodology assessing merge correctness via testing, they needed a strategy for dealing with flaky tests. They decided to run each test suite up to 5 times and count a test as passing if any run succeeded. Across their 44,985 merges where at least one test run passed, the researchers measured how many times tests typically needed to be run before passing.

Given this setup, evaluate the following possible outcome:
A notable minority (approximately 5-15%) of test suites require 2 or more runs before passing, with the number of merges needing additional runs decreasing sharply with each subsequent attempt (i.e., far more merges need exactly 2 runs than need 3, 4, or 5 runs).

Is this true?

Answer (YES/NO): NO